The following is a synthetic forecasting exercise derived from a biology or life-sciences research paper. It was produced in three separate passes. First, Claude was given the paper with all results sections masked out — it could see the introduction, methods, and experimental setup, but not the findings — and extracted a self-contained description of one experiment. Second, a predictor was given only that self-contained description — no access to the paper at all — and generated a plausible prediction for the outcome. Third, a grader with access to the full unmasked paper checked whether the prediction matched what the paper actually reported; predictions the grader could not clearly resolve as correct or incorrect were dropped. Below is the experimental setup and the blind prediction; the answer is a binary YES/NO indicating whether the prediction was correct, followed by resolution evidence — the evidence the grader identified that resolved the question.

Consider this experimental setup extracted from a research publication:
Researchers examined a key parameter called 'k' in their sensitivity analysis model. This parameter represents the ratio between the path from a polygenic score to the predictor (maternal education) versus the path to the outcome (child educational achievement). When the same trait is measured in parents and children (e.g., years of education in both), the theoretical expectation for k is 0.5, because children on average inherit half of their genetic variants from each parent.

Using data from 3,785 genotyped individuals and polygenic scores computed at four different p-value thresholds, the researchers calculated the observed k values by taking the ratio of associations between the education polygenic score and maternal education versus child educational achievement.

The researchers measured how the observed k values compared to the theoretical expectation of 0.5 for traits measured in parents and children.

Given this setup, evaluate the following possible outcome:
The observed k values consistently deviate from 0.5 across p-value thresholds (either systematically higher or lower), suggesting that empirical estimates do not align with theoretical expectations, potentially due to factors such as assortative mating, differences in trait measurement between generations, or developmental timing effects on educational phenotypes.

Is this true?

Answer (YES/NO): YES